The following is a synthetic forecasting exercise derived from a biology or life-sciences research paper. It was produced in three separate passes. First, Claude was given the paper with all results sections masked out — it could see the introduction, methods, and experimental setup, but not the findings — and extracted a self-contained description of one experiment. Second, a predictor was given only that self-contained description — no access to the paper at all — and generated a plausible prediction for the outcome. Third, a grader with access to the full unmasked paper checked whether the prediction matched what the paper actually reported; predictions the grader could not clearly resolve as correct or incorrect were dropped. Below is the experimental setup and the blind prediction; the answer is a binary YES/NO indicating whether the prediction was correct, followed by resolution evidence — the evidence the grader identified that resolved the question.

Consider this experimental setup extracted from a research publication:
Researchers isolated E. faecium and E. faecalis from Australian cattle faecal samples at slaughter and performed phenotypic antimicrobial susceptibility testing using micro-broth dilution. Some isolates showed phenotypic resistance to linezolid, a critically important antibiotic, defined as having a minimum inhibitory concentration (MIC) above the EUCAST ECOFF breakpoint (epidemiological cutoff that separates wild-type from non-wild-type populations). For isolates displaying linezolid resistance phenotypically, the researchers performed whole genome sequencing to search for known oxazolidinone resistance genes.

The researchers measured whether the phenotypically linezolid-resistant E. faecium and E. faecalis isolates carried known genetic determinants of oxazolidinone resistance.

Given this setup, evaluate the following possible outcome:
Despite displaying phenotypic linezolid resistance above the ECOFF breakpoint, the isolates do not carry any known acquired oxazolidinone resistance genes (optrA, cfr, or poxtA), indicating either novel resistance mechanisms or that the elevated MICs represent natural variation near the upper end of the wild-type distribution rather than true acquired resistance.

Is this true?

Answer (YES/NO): YES